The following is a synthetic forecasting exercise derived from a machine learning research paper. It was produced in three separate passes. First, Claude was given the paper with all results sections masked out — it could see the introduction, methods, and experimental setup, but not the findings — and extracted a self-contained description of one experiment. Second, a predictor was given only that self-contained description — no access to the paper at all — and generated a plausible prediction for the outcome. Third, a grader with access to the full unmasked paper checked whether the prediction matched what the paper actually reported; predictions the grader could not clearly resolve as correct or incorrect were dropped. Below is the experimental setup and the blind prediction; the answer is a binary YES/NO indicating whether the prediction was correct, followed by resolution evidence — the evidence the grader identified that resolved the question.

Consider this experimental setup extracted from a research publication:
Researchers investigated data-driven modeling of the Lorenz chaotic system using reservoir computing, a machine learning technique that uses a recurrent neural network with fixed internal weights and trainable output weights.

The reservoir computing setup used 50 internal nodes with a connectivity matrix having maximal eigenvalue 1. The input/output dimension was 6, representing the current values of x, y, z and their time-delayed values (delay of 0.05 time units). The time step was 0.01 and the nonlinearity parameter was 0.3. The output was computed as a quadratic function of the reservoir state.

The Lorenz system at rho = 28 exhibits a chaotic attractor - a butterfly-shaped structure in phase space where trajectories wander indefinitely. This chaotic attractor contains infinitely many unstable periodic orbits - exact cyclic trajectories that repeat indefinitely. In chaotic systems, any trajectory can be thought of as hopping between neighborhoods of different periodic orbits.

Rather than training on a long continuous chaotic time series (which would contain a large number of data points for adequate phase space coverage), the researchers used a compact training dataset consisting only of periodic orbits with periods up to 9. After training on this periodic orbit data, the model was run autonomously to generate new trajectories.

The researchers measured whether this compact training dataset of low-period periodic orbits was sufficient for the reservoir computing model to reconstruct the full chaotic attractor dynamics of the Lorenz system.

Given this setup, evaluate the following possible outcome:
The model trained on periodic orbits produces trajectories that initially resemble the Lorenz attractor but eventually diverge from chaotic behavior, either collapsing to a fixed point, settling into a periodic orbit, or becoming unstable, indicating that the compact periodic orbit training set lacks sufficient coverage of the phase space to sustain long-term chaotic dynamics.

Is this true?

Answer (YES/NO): NO